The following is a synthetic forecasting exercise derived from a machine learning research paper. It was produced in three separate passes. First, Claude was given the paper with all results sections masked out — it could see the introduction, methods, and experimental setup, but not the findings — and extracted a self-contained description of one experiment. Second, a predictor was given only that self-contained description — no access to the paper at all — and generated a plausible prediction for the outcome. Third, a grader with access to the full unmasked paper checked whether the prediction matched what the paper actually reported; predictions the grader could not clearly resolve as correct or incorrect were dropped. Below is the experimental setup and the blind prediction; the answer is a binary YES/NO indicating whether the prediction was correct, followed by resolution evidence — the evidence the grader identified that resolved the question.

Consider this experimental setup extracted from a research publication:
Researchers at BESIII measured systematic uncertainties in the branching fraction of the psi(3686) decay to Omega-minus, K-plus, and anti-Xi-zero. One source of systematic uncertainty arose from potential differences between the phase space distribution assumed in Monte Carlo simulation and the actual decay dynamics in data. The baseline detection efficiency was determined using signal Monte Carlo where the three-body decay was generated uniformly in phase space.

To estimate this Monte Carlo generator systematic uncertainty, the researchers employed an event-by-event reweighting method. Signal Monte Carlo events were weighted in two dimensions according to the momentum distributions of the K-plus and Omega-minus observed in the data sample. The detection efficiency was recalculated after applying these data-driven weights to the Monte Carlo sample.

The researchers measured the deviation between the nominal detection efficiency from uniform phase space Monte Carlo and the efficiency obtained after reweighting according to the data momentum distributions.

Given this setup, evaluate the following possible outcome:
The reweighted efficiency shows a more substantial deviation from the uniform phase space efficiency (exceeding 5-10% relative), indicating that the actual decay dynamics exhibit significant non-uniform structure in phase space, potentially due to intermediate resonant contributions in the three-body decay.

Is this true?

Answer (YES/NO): NO